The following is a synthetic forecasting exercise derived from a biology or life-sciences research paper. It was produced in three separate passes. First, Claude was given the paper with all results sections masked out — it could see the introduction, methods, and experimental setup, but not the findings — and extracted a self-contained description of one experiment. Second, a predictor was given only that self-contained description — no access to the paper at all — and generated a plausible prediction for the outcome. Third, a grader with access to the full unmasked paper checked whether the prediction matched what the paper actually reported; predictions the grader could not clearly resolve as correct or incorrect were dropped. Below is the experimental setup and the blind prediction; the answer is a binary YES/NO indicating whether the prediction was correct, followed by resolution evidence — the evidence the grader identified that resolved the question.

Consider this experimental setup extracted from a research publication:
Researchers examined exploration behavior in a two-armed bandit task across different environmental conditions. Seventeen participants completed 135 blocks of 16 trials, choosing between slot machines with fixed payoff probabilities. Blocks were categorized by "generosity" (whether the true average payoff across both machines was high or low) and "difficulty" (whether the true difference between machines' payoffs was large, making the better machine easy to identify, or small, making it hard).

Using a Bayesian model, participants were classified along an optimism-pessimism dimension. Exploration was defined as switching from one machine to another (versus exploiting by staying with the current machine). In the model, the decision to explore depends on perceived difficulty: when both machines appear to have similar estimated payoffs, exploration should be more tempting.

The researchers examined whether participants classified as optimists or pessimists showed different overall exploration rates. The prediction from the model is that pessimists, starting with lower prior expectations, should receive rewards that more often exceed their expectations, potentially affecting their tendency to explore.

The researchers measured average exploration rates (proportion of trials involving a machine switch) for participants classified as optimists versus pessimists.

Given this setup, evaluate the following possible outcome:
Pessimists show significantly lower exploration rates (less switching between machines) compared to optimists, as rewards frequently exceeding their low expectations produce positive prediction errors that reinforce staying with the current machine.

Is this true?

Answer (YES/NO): NO